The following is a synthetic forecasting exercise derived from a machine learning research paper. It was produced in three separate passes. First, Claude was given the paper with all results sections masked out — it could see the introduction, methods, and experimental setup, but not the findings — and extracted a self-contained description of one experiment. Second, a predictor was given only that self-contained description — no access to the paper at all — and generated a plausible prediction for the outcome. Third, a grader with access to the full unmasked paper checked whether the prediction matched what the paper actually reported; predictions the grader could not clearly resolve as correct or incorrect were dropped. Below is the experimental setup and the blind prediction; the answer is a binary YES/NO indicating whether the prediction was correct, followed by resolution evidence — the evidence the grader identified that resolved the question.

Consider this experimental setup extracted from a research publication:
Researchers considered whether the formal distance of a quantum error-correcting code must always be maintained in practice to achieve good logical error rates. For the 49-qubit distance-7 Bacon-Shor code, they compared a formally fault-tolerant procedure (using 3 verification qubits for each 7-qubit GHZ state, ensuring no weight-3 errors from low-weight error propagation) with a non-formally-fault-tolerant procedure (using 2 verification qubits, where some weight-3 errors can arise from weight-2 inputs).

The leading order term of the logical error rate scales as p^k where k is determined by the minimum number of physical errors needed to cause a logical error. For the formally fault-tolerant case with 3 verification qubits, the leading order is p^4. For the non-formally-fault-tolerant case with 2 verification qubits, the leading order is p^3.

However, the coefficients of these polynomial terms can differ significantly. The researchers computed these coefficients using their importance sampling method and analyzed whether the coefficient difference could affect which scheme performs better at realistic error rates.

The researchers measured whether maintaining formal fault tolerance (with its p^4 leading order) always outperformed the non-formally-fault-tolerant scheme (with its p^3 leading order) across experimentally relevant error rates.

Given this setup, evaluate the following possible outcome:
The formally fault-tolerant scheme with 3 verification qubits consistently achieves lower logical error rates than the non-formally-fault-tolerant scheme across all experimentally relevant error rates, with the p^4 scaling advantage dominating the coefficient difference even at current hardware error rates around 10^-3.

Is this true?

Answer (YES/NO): NO